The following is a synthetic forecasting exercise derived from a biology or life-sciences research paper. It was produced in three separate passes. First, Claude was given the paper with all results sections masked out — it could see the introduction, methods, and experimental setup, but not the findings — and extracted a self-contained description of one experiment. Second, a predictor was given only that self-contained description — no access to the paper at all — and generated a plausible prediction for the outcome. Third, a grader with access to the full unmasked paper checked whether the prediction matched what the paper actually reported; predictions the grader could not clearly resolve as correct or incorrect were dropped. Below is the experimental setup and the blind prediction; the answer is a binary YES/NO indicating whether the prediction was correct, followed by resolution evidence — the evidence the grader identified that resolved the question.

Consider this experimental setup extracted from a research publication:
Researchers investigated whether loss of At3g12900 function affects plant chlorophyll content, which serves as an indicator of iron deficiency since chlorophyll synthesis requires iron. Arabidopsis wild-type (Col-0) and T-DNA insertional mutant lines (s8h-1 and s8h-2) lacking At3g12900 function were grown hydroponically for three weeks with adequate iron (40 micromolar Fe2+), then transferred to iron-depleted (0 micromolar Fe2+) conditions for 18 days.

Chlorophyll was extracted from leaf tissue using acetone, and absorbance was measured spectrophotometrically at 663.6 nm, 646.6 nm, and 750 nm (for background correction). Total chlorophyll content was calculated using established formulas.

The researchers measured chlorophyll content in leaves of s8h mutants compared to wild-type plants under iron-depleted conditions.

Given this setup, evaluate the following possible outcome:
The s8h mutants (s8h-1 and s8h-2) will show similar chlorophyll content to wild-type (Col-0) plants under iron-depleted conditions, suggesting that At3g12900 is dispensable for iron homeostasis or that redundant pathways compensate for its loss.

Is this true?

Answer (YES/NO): NO